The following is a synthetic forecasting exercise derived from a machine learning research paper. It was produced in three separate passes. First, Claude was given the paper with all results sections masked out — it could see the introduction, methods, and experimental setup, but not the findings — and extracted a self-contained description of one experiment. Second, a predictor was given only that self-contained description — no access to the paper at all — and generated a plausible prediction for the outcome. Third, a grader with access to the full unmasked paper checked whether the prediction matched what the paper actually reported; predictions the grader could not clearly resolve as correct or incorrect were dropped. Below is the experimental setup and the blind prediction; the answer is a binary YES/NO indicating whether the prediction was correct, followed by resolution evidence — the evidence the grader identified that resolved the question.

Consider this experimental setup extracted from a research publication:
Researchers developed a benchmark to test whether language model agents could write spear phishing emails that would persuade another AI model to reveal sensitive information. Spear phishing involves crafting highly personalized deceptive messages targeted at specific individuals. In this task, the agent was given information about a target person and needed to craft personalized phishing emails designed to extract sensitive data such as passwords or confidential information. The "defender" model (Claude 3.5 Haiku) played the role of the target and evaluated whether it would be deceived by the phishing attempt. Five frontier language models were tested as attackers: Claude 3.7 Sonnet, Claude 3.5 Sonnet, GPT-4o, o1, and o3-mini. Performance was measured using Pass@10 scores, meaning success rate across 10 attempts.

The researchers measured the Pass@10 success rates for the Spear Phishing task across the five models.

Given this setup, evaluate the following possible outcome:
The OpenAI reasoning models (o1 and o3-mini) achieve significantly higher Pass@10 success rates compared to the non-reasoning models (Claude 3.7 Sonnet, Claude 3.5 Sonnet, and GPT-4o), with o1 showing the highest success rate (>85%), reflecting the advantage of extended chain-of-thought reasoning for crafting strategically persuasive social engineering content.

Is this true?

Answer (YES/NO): NO